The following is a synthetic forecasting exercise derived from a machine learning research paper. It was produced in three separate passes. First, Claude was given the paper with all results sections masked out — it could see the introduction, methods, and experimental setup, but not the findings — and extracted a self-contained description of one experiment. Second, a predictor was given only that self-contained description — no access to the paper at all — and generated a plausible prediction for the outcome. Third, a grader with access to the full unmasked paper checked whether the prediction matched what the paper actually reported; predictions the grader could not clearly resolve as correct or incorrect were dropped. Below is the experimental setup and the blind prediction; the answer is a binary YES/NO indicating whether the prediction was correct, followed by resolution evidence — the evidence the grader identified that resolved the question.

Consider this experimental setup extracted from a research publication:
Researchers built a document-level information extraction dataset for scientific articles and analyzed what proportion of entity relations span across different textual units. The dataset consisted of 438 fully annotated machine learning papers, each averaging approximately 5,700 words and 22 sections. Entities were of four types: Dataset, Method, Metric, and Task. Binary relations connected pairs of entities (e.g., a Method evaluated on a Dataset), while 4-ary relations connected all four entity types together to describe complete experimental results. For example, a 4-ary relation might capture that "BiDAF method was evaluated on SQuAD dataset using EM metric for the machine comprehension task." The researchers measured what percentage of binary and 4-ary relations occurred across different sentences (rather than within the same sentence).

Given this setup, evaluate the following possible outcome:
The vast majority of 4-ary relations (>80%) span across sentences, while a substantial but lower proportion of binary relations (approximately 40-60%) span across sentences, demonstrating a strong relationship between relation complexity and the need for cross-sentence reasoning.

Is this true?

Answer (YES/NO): YES